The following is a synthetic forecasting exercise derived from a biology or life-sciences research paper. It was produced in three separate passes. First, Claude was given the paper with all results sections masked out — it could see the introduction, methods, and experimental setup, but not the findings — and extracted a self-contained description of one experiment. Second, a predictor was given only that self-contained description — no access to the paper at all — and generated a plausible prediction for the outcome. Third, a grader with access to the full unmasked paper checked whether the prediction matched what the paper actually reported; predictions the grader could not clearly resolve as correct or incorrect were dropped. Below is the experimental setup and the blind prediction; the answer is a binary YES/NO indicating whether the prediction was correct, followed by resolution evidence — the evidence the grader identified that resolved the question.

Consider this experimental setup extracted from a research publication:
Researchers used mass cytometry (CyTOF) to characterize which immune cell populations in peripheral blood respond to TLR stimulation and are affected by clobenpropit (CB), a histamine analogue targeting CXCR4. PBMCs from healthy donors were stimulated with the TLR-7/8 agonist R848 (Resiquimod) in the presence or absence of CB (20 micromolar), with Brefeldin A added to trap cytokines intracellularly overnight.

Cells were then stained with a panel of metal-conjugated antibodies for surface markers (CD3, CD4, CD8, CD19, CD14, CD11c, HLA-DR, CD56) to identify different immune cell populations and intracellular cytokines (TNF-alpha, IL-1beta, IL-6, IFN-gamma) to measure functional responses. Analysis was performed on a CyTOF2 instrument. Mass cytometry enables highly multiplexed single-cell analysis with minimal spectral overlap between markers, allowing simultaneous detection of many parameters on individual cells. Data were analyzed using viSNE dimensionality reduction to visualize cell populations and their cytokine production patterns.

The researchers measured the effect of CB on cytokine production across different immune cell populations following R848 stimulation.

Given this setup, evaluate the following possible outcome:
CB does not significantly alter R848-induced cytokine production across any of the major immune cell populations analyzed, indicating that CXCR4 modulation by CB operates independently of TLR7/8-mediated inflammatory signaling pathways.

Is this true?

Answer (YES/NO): NO